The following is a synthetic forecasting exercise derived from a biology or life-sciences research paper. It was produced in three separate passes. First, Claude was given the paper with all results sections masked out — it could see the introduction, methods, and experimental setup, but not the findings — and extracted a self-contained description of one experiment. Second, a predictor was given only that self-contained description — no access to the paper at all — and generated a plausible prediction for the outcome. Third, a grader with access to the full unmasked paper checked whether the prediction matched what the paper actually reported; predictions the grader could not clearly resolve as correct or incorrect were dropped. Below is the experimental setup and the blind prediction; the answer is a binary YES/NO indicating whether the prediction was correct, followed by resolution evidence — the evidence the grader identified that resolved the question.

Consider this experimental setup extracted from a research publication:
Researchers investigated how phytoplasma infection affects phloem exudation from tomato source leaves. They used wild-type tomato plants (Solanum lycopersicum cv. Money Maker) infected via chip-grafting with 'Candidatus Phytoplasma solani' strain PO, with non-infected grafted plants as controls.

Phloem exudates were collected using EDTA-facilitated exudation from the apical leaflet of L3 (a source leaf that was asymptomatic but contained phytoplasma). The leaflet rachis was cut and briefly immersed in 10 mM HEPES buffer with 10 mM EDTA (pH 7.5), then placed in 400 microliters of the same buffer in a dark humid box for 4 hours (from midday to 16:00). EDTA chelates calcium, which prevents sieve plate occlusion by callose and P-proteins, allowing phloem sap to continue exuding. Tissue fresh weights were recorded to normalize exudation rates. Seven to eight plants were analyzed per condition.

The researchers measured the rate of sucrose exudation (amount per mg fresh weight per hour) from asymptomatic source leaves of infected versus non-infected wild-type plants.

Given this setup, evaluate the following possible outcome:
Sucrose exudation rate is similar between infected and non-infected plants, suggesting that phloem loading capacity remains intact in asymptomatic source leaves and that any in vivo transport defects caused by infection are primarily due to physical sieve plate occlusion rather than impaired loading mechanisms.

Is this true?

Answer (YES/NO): NO